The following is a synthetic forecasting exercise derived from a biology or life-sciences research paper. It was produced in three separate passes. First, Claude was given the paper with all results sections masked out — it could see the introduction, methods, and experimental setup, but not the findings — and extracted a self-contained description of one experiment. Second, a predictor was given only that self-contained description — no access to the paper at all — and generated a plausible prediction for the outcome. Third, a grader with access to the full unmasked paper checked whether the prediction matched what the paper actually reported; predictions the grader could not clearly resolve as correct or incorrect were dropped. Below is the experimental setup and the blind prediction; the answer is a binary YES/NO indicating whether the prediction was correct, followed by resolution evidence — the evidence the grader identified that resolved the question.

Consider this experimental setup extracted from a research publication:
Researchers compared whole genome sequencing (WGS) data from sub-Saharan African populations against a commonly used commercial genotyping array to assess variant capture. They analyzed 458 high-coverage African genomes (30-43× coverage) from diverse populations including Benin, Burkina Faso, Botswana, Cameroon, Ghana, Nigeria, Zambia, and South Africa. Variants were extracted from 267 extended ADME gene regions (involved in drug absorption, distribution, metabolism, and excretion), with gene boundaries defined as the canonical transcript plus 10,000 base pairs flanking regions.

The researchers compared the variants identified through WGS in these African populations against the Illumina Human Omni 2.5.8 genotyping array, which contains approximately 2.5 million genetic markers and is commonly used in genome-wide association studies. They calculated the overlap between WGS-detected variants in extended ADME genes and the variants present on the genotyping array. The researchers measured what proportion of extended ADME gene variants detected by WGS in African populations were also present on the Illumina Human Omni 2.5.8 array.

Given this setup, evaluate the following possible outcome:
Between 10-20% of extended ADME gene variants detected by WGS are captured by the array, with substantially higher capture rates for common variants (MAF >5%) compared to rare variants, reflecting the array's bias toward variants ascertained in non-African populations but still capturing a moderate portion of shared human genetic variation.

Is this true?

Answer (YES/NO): NO